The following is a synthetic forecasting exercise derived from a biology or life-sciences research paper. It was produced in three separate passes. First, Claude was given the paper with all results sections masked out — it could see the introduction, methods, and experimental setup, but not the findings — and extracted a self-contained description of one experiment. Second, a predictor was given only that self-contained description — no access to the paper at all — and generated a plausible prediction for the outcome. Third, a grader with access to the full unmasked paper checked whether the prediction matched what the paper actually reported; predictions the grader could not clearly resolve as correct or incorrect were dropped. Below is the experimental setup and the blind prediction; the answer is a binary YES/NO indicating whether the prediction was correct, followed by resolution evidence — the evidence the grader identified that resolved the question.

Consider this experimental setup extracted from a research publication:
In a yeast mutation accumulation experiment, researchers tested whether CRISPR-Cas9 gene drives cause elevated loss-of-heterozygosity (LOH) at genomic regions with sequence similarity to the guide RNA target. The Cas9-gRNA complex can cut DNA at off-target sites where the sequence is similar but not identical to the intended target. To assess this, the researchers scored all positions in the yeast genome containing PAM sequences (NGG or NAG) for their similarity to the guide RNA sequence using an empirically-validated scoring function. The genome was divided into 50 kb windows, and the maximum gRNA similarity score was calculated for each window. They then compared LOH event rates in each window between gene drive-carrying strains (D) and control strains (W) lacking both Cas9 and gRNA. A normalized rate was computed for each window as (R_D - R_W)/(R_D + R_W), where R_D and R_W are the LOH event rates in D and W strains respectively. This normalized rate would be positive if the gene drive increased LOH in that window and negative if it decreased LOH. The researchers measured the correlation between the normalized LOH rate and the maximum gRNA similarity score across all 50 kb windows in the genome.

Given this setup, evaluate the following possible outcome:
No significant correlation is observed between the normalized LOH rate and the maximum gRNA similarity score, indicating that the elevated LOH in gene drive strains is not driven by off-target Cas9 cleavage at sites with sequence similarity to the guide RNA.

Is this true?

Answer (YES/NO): YES